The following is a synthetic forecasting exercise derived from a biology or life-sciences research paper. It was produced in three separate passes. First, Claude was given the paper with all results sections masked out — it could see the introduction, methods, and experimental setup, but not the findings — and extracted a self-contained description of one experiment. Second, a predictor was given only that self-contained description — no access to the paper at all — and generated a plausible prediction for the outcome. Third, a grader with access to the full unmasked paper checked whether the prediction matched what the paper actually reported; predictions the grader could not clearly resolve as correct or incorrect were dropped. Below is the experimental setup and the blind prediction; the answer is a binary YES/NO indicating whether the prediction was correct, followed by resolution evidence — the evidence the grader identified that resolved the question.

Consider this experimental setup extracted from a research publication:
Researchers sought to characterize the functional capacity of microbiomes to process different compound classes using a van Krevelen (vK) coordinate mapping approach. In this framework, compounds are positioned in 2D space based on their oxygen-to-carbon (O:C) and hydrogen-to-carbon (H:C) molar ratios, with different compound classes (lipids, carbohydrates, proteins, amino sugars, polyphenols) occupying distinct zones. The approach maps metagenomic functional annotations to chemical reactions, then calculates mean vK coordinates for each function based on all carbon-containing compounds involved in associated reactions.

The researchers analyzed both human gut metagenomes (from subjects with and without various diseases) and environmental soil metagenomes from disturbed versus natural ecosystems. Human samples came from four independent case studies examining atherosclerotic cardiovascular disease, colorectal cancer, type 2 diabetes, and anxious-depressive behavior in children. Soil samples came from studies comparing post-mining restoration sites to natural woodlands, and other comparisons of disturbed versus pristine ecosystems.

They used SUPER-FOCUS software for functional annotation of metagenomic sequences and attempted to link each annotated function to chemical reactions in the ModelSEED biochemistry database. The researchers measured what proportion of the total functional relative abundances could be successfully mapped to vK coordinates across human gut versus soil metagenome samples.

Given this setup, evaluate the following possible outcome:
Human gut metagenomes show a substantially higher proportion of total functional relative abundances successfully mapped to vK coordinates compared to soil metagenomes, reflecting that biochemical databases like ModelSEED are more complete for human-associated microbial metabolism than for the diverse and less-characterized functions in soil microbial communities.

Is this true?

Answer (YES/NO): NO